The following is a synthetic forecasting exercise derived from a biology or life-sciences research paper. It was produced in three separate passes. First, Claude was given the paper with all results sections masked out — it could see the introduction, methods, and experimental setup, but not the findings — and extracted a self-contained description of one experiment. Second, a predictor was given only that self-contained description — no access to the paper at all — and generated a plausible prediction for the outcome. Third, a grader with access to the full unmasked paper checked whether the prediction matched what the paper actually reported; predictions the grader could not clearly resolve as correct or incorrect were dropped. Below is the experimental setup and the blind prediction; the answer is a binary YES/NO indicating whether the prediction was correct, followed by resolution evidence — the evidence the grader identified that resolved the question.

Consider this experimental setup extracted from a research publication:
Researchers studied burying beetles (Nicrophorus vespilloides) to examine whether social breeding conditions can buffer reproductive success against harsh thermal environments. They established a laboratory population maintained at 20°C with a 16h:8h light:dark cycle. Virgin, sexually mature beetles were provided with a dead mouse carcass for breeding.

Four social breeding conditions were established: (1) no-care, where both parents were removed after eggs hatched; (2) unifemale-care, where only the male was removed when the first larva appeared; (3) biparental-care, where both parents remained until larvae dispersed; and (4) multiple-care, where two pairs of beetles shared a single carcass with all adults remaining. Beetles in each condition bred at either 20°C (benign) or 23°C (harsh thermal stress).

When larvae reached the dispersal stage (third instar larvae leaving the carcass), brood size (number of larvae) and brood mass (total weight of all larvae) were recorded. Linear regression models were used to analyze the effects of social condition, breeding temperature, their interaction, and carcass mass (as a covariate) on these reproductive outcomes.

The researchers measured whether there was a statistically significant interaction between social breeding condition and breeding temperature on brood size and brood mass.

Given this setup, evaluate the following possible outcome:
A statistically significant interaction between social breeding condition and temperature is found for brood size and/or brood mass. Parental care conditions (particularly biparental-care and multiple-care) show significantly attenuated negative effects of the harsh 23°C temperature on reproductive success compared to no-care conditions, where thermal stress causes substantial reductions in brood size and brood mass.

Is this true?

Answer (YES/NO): NO